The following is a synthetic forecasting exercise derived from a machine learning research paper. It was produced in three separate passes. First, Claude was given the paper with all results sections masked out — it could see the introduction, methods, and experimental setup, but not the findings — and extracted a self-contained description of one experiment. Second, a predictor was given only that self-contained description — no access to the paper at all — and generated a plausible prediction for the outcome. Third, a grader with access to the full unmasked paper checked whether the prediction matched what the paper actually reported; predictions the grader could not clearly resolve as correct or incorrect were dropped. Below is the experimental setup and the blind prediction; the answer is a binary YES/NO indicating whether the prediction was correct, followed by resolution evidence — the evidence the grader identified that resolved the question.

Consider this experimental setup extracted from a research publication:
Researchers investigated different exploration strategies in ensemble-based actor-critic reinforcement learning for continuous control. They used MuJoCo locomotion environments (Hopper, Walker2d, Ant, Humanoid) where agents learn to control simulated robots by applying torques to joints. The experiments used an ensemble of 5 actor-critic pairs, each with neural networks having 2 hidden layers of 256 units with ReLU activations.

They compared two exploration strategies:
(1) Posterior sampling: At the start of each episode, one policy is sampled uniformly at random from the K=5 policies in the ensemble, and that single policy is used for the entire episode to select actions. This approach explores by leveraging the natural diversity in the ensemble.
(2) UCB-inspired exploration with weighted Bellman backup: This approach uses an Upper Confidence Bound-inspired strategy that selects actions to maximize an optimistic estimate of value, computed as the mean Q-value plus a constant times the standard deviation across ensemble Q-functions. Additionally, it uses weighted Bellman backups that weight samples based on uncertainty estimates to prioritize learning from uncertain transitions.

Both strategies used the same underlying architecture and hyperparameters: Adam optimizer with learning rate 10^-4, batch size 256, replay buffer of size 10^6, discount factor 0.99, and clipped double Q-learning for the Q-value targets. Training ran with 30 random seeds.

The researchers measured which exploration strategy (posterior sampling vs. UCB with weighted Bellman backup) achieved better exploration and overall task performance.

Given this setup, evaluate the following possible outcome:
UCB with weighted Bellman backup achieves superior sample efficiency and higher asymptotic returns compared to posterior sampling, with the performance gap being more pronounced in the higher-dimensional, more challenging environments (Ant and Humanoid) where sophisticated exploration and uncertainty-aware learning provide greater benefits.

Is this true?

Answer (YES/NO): NO